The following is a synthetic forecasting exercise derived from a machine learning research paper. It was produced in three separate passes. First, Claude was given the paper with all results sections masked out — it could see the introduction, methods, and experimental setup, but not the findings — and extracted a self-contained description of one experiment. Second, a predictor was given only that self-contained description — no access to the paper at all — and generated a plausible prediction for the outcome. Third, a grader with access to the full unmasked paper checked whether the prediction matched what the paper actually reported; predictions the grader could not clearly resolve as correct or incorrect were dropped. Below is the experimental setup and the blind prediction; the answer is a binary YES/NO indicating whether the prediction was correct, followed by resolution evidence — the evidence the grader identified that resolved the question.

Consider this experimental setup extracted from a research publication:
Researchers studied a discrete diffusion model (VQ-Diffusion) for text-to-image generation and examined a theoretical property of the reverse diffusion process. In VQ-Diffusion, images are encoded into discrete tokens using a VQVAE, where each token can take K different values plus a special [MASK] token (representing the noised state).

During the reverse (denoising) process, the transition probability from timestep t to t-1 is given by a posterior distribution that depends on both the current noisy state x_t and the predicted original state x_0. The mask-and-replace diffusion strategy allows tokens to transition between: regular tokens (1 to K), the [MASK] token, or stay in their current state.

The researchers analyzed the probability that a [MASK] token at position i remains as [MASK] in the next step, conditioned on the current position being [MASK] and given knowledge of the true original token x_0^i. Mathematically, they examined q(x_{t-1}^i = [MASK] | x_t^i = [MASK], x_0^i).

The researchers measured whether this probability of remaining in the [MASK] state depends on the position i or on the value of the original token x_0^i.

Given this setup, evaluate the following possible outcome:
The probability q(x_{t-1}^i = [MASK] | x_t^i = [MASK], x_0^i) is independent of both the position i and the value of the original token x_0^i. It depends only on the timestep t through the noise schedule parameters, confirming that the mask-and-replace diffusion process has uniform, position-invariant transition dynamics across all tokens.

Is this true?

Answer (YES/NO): YES